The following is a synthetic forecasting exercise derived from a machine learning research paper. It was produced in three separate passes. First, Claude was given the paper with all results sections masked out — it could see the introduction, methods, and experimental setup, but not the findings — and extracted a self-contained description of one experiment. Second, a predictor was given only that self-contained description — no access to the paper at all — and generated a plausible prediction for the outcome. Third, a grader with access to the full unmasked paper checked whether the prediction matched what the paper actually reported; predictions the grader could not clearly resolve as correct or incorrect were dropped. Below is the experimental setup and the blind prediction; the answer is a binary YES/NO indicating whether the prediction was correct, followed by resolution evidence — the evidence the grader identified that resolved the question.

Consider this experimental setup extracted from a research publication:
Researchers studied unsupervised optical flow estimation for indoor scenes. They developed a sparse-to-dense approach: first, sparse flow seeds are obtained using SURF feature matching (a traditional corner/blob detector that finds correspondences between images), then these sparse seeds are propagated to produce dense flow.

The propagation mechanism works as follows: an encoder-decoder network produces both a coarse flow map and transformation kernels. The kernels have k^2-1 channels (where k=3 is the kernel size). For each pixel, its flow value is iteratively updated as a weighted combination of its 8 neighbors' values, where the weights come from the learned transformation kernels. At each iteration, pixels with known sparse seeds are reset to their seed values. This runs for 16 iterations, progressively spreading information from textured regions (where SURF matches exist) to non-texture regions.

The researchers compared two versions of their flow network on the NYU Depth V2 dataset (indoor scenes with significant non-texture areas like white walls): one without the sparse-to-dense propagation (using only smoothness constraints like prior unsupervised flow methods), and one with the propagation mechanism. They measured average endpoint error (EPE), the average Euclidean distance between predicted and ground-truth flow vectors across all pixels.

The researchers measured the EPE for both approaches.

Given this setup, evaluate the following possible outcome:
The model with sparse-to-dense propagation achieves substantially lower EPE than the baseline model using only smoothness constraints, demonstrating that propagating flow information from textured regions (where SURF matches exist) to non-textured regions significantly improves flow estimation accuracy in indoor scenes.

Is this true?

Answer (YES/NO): YES